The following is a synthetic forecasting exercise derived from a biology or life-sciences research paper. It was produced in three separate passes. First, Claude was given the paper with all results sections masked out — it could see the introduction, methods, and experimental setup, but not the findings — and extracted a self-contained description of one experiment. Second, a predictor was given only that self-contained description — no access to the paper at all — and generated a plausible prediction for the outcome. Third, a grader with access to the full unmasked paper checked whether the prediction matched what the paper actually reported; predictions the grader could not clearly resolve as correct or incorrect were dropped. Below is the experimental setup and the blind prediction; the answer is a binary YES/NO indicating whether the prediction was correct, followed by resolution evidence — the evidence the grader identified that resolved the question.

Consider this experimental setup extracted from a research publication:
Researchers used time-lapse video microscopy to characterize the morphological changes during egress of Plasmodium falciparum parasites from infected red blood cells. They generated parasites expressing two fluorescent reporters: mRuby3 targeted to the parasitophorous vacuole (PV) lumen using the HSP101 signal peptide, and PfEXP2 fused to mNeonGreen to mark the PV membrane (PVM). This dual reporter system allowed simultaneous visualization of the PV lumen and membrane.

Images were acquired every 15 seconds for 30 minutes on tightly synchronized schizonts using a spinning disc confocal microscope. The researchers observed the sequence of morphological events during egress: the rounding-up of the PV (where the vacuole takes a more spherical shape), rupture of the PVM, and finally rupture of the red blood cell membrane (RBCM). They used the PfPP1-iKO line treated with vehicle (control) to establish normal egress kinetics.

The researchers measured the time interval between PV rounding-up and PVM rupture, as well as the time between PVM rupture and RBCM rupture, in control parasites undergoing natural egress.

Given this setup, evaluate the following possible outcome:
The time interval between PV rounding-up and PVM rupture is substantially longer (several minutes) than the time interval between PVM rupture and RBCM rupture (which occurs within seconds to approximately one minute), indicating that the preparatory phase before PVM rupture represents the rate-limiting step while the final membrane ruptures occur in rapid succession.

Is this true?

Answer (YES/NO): NO